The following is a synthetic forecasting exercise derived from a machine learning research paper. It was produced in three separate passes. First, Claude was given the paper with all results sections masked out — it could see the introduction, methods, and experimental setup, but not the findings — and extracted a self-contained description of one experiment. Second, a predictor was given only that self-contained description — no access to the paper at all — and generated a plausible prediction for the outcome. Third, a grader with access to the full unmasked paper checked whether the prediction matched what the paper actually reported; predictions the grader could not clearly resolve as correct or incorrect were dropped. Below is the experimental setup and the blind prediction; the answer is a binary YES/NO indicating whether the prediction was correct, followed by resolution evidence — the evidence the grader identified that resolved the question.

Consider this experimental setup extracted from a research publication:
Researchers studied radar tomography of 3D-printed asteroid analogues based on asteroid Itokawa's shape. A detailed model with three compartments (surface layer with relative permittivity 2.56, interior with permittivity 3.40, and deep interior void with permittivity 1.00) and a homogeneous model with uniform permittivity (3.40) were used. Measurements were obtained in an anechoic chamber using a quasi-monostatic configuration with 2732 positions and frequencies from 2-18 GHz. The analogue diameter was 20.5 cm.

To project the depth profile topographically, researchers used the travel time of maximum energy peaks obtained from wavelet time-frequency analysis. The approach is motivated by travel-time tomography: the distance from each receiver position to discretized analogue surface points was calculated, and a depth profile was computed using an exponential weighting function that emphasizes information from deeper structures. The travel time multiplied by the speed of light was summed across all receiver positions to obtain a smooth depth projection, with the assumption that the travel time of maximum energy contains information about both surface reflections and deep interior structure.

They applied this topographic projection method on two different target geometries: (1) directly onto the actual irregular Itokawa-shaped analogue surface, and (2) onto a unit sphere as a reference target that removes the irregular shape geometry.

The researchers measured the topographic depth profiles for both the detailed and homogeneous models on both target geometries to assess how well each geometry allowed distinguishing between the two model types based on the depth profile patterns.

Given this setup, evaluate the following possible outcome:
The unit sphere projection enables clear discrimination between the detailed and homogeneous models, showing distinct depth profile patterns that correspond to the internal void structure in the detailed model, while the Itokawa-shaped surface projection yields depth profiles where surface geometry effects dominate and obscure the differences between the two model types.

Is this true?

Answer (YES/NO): NO